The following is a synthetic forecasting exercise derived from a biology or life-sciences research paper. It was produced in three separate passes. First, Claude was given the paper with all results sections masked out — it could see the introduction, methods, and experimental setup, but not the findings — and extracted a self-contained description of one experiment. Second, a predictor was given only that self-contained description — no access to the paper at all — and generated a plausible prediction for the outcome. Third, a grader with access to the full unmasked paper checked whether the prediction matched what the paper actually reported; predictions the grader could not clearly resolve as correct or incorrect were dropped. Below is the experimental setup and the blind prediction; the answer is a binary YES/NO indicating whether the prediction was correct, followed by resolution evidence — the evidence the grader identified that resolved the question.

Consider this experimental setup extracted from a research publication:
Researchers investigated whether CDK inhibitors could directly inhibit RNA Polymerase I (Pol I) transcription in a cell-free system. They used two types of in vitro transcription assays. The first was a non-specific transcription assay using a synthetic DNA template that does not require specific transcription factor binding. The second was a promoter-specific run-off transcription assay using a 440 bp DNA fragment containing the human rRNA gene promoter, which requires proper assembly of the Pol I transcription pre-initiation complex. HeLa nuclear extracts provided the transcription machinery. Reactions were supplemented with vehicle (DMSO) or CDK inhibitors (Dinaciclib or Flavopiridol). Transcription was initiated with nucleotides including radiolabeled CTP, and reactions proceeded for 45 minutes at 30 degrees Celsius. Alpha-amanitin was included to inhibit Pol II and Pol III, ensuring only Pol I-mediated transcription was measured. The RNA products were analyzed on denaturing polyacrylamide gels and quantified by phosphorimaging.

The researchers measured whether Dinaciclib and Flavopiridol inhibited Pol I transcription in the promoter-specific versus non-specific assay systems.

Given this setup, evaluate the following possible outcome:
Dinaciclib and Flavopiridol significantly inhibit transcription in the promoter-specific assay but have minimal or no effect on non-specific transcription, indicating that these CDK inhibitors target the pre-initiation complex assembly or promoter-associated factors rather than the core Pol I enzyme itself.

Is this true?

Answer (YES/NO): NO